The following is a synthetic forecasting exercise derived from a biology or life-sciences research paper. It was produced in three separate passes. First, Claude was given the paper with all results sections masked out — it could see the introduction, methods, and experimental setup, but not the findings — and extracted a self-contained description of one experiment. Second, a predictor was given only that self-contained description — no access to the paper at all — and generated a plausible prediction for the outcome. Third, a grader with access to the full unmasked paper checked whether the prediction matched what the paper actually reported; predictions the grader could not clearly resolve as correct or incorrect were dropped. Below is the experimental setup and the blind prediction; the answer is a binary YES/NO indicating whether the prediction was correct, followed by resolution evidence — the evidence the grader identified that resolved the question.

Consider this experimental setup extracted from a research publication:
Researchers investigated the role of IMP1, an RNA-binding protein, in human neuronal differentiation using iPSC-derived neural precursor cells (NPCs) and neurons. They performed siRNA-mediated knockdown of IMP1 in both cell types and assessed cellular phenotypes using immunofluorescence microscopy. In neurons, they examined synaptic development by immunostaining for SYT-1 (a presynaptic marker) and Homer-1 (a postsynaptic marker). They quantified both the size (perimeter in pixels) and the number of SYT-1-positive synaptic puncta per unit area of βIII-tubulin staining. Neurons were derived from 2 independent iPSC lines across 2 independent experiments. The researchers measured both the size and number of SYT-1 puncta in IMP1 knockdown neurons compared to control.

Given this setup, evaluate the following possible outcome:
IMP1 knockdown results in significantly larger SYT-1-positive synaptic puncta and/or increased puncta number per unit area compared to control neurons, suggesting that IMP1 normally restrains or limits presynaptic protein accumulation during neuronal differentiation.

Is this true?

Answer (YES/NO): NO